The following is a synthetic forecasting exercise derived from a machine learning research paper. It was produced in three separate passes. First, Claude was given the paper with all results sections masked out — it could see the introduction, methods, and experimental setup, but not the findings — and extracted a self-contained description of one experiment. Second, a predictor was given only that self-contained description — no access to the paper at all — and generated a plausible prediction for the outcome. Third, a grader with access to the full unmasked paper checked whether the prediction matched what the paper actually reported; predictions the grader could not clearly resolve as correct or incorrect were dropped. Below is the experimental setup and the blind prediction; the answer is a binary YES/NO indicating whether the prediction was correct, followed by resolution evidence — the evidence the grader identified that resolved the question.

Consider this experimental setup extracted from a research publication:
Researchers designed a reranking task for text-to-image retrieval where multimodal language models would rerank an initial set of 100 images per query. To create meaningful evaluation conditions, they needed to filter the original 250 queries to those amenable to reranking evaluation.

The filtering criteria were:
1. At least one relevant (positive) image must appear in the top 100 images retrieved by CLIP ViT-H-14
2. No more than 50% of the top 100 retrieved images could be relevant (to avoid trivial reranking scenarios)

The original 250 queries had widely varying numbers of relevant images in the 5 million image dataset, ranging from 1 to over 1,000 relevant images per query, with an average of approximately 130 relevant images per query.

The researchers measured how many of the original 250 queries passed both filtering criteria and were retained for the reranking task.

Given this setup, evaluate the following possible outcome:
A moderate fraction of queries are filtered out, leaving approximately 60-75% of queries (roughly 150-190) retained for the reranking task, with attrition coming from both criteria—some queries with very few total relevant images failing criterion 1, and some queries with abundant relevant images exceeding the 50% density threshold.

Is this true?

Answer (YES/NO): NO